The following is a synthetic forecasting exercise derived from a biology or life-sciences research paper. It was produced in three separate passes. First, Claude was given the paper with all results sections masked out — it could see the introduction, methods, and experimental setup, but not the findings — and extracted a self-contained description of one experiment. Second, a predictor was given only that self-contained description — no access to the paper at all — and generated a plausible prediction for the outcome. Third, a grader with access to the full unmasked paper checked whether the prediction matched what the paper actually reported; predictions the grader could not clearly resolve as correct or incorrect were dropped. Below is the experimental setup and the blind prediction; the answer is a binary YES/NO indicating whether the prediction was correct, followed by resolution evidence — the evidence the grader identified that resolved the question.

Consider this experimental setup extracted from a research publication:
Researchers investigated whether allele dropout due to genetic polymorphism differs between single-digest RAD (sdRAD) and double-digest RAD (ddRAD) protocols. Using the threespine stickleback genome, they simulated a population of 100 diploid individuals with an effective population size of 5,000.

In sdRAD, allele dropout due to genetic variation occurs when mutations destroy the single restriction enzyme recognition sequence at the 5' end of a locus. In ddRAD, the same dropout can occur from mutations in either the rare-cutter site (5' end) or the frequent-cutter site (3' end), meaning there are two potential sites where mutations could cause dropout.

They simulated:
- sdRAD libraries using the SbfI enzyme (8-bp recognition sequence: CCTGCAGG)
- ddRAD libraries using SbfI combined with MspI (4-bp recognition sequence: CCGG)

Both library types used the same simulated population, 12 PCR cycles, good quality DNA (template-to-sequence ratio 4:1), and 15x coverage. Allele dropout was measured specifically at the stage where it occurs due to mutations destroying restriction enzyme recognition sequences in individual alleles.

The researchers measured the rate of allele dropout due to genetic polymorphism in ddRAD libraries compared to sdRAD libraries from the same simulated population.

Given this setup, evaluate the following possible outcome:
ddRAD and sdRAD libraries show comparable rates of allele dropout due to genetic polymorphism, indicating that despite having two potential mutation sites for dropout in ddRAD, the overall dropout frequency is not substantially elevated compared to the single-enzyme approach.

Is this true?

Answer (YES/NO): YES